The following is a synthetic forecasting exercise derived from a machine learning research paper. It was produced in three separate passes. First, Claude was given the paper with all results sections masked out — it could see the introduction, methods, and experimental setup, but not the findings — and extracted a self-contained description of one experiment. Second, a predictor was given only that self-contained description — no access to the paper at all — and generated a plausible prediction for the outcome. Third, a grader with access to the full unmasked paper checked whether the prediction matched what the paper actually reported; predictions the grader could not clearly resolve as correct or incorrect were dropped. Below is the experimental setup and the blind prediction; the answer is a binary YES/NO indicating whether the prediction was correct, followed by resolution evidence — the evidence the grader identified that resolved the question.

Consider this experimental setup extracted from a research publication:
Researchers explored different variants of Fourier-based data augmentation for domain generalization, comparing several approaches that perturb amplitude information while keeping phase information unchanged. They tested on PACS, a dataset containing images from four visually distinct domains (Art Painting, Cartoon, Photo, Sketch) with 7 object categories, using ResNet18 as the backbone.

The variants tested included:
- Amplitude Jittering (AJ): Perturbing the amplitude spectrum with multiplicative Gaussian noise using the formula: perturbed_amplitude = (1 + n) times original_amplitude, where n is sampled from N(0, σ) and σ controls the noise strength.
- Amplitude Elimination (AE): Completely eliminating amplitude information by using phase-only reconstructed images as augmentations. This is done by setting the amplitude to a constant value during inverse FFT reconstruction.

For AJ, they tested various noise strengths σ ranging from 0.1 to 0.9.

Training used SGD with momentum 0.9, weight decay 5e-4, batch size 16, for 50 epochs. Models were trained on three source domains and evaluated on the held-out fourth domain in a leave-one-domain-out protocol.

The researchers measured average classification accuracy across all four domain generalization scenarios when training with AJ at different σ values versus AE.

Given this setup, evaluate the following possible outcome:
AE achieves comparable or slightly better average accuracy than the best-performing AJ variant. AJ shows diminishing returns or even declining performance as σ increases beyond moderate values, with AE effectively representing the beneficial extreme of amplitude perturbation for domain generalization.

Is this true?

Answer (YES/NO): NO